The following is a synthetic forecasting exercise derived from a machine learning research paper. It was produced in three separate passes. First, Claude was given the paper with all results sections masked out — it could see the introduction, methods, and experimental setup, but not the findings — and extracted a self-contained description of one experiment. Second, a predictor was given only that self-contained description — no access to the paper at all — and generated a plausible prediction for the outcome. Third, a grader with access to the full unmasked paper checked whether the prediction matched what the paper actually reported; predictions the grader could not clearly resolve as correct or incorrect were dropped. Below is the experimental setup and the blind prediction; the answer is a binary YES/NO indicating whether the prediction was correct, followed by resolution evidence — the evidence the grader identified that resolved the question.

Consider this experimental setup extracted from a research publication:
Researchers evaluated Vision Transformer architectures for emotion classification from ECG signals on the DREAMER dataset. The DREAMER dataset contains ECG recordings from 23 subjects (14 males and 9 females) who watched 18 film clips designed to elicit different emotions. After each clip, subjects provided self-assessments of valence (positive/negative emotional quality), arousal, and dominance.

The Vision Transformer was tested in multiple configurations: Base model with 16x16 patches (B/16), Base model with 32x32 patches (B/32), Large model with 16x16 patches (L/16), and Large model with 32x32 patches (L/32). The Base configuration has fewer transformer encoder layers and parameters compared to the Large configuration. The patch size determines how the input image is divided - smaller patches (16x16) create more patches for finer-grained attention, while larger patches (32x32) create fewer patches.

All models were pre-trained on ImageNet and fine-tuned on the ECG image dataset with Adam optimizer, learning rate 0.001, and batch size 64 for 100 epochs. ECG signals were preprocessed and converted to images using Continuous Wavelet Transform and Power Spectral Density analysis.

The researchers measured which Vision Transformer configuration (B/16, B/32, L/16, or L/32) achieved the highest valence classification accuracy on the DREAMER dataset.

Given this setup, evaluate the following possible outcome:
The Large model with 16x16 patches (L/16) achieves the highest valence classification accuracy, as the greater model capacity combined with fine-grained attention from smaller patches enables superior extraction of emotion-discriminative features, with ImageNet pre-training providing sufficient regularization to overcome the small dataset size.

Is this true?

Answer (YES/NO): NO